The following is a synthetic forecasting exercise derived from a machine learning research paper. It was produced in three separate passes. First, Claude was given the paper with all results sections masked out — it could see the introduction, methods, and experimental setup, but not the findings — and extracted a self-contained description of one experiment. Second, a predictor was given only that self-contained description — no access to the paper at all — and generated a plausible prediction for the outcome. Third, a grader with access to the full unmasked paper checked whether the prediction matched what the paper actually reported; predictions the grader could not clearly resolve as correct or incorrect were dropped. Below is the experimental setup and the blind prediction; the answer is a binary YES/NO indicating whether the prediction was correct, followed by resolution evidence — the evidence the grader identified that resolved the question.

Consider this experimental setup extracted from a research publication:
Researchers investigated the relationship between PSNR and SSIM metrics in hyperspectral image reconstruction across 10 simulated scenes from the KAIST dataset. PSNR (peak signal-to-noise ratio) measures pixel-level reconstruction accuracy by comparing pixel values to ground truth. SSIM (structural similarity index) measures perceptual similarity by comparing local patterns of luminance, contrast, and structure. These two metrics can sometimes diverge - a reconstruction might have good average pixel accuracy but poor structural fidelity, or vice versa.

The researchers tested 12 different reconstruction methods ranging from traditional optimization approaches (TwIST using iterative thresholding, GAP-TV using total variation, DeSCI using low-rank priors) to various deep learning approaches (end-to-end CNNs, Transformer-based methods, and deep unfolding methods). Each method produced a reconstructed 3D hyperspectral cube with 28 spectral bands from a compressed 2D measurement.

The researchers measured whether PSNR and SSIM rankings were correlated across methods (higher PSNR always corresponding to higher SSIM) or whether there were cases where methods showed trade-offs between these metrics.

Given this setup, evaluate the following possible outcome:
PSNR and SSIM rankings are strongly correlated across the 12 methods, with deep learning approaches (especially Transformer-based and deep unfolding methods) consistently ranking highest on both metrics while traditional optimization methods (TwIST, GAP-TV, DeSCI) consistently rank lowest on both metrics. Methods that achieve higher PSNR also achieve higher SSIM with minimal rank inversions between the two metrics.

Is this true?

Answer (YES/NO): YES